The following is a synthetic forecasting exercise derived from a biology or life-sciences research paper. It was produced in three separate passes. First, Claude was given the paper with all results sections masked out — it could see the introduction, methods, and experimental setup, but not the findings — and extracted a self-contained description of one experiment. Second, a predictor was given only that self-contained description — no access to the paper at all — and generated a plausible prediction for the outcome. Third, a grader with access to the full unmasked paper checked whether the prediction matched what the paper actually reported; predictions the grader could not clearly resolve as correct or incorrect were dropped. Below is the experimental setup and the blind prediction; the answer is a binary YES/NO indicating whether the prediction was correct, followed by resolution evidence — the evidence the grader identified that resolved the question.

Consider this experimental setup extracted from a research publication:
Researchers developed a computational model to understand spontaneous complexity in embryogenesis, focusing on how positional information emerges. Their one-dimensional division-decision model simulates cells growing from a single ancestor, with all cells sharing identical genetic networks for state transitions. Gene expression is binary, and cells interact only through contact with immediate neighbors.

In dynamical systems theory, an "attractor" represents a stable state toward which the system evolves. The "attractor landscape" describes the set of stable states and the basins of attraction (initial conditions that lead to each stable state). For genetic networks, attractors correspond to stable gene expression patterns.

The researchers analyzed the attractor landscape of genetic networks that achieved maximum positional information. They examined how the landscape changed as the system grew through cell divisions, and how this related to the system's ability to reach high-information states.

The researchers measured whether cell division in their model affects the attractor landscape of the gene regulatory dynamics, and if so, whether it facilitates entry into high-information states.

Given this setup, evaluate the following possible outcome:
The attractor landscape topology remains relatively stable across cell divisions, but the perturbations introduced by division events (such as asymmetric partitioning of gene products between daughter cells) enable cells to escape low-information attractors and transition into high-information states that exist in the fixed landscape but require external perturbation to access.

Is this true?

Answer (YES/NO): NO